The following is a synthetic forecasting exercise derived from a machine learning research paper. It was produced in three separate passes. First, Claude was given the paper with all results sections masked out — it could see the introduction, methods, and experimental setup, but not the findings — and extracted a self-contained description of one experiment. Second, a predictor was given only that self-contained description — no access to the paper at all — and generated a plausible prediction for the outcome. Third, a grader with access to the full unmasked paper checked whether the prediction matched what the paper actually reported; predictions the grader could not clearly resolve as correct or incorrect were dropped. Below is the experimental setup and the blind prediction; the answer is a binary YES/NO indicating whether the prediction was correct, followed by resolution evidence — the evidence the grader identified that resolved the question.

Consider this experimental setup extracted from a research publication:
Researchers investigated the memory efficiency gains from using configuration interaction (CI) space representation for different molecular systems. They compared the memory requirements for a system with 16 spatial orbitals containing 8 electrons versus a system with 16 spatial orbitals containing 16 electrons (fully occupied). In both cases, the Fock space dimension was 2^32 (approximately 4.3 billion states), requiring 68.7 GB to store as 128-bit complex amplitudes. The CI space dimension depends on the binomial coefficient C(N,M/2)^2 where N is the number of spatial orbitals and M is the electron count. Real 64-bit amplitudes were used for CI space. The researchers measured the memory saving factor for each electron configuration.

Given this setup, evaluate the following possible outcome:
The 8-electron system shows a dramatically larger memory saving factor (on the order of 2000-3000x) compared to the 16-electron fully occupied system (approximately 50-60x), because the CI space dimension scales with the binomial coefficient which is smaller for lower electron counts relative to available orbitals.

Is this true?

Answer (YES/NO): YES